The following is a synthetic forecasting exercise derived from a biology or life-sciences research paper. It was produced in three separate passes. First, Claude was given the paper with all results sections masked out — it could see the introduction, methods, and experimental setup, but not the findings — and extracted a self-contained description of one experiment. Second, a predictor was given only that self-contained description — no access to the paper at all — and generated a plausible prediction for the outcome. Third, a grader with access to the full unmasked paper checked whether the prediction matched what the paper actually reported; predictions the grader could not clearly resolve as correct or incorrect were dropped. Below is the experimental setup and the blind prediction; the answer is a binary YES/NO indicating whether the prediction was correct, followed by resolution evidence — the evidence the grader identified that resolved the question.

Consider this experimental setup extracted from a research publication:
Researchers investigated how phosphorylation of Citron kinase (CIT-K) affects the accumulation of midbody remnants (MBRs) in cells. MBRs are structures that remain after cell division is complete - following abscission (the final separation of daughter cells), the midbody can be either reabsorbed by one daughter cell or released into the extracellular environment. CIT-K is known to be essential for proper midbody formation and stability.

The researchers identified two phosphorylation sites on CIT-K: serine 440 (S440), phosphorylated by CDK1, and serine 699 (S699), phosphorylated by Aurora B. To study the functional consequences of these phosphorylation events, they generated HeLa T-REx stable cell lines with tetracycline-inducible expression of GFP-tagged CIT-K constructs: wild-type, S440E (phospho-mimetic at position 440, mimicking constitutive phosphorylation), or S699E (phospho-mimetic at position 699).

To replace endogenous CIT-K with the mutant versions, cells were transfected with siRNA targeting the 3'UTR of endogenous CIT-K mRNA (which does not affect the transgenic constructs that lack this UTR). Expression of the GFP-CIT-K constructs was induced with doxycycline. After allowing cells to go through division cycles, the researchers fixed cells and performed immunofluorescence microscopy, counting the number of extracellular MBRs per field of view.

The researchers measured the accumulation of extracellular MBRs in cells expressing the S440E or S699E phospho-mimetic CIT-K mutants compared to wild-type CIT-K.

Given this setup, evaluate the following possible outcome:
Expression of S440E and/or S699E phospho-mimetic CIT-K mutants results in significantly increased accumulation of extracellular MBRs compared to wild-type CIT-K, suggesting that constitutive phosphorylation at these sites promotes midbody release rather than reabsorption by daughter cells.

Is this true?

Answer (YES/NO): YES